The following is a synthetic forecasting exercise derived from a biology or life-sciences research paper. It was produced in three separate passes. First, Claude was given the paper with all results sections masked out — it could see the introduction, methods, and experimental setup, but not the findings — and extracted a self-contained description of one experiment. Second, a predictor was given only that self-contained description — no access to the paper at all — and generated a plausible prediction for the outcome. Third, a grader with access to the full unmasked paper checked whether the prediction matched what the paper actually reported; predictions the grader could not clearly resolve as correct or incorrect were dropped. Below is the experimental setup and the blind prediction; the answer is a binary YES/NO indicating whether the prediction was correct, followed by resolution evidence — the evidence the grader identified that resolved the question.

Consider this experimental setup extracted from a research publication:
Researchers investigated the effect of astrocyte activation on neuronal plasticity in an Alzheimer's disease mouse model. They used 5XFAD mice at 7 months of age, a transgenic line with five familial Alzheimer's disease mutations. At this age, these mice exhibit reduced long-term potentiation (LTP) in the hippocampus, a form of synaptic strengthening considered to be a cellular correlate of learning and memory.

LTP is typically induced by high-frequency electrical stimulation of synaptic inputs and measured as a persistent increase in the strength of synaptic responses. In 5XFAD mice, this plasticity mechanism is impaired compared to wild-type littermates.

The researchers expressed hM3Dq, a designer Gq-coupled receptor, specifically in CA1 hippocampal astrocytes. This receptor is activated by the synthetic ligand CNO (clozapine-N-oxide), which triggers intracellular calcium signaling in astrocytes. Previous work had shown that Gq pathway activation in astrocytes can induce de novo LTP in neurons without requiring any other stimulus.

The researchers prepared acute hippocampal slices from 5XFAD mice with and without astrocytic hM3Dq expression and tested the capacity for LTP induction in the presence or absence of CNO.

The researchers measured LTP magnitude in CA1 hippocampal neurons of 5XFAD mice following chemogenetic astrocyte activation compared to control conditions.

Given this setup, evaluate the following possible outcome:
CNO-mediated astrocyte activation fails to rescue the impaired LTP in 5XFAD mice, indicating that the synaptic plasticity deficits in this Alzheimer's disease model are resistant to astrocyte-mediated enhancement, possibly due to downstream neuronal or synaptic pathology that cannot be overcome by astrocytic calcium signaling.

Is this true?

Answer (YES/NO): NO